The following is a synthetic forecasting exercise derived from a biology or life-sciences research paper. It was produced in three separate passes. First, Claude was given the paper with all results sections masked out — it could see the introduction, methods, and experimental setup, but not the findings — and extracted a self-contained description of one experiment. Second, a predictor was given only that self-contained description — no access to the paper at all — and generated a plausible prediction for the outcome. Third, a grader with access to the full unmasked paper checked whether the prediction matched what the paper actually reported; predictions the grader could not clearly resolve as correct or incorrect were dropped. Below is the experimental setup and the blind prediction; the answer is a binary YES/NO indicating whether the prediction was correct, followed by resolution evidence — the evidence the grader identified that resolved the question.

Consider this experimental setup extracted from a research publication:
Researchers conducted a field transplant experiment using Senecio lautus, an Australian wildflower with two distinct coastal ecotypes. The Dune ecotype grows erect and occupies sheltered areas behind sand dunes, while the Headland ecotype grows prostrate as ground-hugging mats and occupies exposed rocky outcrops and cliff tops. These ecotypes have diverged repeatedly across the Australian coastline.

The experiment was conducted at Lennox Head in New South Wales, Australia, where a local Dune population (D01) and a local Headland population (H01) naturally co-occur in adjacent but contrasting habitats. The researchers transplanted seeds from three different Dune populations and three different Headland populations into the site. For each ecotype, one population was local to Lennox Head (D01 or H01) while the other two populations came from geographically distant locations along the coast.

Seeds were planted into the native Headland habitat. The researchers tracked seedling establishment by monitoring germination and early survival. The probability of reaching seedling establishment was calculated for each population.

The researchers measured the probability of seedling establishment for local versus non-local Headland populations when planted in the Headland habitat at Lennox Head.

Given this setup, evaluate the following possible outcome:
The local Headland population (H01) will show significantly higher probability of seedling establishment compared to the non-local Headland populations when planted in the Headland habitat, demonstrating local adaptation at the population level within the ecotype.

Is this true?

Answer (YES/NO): YES